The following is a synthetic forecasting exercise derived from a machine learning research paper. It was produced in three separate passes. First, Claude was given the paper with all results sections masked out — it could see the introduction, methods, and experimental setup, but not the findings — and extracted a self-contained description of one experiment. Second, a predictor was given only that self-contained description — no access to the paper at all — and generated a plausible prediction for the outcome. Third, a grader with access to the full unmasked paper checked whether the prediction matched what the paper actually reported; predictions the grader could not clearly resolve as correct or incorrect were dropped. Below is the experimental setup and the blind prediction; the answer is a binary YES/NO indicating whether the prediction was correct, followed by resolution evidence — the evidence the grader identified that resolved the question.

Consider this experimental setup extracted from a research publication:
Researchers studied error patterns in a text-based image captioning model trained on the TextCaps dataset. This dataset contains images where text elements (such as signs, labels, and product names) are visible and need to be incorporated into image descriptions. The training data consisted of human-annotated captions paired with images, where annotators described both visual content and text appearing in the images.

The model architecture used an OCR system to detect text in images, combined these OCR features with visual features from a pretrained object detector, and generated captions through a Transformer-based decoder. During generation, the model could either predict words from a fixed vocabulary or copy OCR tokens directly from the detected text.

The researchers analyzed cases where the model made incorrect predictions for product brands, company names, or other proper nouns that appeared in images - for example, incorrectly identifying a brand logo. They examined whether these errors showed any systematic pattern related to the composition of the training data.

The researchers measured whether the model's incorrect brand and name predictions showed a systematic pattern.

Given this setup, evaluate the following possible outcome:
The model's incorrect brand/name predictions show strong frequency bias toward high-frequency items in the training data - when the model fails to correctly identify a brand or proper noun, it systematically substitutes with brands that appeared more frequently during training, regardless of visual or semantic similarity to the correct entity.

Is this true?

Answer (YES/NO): YES